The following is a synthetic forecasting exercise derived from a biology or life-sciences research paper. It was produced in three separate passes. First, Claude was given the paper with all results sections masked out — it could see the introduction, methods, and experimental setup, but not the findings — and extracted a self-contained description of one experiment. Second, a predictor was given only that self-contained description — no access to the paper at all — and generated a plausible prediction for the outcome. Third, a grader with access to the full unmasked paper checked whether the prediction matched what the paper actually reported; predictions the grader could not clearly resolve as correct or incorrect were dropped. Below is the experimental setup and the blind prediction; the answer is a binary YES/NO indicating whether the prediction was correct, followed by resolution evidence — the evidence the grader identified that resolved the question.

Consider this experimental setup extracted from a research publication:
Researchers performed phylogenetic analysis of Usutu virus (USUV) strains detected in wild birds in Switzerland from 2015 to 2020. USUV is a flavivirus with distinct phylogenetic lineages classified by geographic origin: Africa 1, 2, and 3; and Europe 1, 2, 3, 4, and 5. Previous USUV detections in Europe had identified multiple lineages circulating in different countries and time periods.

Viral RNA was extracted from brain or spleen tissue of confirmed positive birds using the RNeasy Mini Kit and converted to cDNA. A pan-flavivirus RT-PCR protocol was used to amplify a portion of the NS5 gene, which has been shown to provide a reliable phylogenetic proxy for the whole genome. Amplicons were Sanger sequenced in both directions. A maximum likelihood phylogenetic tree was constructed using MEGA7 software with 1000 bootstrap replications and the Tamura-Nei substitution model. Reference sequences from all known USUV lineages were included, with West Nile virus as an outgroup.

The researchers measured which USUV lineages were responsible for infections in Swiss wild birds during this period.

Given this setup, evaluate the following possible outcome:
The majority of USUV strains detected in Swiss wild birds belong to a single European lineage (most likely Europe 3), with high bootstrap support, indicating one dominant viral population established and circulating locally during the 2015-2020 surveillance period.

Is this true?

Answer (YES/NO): YES